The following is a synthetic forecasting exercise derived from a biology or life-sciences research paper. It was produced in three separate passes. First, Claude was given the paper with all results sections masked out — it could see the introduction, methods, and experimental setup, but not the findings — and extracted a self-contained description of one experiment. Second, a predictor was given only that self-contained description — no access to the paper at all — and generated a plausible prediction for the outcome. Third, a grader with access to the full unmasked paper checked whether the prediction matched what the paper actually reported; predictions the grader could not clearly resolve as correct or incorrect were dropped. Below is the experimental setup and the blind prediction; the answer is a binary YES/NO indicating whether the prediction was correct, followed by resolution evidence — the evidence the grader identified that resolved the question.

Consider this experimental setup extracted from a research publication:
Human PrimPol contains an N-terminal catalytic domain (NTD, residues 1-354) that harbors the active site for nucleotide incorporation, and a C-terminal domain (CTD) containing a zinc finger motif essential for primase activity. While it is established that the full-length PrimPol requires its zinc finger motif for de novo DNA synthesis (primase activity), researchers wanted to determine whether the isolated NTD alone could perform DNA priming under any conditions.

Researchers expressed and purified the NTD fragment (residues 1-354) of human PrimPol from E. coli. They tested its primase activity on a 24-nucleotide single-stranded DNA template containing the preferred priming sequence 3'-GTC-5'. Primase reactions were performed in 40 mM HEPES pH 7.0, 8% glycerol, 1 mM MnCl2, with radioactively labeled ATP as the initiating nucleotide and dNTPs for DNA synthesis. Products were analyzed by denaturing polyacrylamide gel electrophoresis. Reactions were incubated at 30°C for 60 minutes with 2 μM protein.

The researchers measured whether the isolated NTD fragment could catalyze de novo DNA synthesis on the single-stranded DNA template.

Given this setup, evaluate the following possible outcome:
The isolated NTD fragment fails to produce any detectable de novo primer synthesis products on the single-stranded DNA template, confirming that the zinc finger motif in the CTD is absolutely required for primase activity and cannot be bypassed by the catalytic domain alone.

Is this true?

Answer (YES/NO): NO